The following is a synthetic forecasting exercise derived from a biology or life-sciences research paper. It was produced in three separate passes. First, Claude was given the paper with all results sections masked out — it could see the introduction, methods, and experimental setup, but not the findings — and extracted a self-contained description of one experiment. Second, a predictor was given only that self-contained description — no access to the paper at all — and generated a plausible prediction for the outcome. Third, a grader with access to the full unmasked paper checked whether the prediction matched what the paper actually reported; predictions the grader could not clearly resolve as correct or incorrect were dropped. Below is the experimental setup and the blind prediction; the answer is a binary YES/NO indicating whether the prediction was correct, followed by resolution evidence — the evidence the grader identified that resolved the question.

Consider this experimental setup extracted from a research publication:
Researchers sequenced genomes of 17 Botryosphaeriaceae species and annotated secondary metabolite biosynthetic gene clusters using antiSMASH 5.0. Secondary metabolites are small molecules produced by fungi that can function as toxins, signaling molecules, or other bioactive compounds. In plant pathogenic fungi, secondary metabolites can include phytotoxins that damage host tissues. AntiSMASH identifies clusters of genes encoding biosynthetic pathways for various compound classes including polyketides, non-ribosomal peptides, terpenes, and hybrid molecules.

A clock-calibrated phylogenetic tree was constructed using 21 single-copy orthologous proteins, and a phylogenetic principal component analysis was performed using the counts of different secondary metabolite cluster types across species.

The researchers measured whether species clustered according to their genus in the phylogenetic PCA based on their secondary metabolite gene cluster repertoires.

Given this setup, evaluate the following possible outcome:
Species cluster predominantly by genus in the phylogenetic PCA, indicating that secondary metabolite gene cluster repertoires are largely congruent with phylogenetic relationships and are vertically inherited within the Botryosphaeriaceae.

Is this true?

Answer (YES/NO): YES